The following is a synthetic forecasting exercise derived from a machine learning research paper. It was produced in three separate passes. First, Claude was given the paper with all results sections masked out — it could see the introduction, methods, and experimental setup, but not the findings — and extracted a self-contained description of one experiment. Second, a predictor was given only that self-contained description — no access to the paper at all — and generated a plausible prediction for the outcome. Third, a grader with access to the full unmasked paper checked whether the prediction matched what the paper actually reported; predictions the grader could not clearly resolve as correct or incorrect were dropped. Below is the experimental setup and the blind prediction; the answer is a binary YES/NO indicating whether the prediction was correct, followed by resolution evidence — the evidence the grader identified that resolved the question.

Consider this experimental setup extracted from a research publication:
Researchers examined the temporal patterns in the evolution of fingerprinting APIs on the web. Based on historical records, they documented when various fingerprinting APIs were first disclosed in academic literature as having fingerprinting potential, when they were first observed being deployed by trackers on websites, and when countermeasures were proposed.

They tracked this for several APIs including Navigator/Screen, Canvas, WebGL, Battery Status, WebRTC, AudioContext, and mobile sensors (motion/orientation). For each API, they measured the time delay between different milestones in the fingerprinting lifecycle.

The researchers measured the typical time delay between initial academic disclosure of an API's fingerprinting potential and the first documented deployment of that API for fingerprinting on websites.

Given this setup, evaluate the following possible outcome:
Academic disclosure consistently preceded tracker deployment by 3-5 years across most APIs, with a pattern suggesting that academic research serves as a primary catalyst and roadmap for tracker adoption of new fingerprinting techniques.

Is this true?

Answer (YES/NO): NO